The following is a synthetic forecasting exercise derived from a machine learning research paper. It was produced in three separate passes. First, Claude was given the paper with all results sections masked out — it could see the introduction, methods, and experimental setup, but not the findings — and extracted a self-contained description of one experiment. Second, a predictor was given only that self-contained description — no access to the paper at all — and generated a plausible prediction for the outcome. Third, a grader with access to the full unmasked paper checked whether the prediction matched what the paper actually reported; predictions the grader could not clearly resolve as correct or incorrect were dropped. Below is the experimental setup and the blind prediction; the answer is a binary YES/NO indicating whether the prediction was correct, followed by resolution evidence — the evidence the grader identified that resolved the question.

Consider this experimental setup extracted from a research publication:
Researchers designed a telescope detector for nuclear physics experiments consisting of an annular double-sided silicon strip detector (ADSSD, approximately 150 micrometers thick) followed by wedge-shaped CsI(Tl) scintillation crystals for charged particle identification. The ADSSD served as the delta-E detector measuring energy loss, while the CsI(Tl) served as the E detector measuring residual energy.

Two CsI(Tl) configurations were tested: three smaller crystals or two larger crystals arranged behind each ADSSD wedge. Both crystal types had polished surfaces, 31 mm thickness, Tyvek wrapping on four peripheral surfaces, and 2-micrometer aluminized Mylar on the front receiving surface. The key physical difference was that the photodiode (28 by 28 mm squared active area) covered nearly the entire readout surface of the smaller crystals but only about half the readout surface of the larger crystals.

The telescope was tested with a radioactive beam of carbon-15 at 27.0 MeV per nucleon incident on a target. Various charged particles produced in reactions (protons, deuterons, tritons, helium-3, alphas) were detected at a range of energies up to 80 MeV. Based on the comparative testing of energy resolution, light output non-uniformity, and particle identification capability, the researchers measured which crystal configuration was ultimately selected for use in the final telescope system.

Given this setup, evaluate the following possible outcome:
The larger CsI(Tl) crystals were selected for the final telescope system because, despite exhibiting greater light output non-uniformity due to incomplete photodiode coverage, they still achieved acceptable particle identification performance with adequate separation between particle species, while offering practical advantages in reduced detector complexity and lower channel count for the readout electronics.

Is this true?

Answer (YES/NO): NO